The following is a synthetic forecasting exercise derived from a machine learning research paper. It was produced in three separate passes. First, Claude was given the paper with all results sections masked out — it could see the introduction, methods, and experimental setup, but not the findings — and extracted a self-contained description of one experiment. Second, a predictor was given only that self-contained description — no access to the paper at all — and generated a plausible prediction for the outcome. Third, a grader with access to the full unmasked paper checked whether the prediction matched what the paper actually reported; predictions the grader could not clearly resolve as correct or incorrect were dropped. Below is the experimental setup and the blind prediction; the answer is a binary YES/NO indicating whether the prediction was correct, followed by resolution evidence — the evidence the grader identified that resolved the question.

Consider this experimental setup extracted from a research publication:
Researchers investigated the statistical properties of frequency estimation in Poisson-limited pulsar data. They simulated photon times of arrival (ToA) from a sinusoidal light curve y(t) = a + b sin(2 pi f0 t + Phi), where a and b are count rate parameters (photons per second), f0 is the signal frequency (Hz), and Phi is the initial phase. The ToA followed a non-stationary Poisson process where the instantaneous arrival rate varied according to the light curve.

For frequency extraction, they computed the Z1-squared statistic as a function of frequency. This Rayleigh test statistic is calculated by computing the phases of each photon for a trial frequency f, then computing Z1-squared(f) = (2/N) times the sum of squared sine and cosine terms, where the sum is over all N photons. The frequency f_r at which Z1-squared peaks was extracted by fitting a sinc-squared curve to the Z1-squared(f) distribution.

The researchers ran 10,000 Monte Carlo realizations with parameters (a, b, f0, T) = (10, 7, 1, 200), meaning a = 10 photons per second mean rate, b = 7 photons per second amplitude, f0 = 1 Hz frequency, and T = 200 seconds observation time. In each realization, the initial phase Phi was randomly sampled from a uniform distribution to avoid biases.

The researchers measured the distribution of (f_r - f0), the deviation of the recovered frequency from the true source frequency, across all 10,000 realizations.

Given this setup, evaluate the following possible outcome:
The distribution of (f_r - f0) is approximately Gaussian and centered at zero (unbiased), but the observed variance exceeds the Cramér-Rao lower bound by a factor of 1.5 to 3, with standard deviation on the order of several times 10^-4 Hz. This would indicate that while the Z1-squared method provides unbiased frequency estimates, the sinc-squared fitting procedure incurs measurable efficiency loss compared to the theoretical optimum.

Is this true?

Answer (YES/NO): NO